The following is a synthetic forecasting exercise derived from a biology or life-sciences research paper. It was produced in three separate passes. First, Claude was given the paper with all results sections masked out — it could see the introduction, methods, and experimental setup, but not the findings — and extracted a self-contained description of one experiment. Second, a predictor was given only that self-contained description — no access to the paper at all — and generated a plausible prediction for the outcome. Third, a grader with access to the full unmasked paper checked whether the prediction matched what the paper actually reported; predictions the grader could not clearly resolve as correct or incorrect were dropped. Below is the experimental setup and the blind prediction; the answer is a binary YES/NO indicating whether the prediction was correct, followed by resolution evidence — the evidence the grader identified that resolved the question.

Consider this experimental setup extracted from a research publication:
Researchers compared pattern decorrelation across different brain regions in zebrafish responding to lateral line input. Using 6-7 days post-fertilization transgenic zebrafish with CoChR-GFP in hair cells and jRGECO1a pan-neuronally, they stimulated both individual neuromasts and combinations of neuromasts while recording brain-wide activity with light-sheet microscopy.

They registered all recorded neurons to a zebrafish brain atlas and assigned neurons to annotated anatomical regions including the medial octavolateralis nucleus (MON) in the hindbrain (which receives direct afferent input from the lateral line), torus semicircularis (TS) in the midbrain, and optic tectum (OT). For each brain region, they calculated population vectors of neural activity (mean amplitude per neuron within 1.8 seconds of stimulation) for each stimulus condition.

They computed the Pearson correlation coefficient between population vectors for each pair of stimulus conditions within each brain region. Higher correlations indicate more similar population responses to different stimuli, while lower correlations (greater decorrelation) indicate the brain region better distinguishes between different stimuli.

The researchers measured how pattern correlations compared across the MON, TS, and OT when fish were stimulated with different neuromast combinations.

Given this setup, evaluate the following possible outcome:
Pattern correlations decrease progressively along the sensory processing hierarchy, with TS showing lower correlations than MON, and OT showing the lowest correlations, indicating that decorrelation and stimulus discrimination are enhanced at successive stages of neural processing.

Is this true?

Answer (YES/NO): NO